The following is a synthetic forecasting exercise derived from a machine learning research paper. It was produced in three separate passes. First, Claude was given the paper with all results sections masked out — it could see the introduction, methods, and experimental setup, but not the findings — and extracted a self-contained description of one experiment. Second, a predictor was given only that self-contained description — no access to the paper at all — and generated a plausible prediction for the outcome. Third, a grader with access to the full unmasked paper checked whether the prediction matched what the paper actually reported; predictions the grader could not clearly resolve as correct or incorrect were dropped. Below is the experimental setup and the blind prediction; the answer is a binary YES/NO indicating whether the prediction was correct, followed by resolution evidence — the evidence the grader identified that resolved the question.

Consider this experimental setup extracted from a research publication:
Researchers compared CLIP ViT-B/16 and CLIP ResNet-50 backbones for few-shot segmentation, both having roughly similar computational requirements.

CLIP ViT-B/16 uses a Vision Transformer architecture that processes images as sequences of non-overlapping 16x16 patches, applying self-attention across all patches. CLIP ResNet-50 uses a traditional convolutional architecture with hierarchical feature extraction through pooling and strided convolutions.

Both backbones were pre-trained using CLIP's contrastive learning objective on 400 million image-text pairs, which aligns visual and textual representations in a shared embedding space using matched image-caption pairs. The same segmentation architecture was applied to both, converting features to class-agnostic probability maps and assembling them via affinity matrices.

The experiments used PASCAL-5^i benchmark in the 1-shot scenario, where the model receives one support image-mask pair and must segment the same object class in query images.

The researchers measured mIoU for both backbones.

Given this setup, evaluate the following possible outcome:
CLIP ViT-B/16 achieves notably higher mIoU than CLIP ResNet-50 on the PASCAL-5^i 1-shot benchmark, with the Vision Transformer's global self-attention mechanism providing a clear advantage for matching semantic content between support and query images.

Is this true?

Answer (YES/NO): NO